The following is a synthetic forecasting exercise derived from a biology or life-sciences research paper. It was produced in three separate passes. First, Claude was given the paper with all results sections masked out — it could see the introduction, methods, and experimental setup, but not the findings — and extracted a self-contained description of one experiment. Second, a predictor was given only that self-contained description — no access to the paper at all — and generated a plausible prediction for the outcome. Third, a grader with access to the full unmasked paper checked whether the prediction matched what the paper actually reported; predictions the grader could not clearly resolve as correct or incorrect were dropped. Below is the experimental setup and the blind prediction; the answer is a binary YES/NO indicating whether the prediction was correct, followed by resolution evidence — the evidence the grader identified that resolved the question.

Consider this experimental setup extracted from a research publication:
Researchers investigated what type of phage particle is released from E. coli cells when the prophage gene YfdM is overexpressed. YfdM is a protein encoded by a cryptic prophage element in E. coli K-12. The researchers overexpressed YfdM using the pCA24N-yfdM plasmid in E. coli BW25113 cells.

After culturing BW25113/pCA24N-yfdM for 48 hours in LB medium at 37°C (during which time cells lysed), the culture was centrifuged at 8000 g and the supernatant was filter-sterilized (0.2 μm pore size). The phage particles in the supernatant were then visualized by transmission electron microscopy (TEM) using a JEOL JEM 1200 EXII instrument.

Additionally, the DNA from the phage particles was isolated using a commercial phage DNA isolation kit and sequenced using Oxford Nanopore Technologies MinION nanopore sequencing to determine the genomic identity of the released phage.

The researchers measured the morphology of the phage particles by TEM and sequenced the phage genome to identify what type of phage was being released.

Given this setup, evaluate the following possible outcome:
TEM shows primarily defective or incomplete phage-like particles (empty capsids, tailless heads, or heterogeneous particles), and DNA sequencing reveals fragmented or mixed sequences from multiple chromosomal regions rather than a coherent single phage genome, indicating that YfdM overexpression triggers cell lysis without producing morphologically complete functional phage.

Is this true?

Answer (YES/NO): NO